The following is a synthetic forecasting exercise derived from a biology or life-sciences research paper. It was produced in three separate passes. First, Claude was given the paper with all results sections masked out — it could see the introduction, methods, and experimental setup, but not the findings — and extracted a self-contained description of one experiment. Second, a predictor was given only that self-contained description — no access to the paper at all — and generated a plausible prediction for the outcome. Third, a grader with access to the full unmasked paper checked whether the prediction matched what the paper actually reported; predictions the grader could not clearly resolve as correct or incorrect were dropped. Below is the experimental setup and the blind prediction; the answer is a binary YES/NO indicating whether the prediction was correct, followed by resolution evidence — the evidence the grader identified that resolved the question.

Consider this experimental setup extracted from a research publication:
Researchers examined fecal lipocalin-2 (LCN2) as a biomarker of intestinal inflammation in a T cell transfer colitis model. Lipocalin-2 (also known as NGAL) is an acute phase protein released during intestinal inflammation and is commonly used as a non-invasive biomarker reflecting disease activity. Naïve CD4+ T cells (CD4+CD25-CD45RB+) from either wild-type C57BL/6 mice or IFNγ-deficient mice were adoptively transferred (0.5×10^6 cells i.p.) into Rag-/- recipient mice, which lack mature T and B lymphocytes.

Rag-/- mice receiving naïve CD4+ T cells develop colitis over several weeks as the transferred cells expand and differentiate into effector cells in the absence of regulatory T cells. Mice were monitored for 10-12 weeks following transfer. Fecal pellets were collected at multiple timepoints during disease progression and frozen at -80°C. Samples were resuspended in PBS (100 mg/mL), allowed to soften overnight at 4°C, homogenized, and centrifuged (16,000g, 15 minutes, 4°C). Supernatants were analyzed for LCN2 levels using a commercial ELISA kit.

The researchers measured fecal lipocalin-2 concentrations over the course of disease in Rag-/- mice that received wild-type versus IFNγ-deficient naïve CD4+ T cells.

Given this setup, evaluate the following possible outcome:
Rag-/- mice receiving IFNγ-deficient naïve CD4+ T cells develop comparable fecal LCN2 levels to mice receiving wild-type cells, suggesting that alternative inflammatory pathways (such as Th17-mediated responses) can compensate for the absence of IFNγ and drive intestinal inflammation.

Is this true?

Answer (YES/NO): NO